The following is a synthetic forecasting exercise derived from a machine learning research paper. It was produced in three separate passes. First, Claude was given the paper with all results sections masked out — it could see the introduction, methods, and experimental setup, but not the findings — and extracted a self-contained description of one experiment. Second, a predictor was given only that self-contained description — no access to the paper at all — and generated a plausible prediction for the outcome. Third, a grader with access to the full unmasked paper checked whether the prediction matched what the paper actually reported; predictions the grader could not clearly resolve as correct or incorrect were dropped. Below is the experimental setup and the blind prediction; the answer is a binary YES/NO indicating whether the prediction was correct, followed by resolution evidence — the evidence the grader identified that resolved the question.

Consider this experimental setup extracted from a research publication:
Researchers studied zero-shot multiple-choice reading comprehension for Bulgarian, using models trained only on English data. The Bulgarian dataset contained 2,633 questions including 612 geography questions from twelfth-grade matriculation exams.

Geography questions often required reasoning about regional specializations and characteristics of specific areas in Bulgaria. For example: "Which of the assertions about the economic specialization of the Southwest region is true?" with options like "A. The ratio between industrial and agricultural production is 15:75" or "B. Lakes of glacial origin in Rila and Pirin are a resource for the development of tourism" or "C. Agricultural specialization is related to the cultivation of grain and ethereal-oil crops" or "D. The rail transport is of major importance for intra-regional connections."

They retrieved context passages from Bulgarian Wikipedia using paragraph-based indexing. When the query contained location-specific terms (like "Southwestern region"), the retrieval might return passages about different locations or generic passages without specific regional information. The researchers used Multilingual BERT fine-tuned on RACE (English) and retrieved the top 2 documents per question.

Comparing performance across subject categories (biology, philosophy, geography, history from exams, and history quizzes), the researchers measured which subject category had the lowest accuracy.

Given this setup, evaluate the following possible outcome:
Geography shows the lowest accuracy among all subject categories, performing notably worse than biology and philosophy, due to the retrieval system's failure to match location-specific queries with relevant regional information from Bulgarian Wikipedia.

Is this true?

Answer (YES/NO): YES